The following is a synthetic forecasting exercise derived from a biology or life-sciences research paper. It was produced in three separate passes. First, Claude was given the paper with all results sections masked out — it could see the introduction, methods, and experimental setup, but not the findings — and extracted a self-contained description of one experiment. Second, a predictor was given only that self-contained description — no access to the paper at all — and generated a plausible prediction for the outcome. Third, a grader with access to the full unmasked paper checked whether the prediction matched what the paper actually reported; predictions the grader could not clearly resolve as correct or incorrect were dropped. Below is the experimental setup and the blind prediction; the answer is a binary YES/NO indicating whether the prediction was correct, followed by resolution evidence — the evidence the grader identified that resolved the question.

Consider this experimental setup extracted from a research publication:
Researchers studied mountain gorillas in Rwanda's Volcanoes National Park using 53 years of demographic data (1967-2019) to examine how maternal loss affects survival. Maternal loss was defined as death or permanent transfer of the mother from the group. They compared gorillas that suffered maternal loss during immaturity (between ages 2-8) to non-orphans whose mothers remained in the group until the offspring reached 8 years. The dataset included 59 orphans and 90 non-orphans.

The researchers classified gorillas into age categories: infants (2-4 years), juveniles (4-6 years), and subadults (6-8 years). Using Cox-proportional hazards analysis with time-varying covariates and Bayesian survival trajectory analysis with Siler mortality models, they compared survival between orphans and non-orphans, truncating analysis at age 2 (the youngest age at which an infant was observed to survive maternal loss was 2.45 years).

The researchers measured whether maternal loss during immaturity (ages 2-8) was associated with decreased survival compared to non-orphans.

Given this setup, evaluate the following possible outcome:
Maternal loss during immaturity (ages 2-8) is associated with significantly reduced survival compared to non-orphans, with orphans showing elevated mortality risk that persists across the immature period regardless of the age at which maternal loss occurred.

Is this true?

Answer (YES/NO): NO